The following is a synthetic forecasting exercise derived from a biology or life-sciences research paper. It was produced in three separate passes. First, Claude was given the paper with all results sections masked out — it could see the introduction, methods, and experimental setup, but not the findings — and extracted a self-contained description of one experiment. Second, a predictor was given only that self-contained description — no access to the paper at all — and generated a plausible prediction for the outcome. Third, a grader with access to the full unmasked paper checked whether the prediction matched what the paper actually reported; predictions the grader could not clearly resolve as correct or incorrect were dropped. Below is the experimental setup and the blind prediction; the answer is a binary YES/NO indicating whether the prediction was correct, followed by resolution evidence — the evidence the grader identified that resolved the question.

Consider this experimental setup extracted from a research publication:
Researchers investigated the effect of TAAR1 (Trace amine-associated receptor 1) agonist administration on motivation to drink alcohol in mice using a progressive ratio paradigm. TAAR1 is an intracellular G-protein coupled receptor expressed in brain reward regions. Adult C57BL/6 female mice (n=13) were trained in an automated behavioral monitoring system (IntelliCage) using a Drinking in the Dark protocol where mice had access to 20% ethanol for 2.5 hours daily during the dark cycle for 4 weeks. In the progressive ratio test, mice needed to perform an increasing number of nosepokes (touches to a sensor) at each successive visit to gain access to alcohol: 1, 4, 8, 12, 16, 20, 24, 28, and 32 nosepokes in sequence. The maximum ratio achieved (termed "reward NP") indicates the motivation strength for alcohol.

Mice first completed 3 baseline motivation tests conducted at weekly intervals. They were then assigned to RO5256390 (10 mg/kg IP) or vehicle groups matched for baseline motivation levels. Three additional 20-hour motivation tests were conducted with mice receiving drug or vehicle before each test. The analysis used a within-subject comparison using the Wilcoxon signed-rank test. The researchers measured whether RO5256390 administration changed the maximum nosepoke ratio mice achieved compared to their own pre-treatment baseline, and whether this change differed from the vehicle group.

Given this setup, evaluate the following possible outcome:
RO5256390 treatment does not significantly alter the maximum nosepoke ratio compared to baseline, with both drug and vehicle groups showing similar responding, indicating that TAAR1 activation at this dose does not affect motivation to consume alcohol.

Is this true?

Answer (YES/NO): NO